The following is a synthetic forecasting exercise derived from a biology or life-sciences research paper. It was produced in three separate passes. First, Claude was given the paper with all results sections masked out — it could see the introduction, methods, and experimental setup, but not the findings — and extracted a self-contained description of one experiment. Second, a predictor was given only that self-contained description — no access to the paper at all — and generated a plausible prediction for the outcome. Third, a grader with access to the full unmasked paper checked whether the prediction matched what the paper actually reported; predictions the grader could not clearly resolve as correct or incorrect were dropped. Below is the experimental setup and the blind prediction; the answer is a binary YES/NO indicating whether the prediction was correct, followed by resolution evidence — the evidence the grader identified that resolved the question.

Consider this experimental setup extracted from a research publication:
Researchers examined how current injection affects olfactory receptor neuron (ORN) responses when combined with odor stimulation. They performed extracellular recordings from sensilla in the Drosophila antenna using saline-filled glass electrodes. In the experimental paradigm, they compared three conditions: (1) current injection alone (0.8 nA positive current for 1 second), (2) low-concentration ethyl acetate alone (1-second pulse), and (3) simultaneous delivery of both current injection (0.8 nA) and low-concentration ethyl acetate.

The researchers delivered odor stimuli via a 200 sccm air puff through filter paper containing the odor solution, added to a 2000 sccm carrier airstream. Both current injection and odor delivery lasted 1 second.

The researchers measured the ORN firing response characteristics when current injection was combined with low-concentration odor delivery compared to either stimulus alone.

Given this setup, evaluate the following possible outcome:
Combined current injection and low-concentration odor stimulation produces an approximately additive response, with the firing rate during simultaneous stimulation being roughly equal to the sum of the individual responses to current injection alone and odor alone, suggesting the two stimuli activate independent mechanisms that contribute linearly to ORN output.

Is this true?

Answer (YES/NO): NO